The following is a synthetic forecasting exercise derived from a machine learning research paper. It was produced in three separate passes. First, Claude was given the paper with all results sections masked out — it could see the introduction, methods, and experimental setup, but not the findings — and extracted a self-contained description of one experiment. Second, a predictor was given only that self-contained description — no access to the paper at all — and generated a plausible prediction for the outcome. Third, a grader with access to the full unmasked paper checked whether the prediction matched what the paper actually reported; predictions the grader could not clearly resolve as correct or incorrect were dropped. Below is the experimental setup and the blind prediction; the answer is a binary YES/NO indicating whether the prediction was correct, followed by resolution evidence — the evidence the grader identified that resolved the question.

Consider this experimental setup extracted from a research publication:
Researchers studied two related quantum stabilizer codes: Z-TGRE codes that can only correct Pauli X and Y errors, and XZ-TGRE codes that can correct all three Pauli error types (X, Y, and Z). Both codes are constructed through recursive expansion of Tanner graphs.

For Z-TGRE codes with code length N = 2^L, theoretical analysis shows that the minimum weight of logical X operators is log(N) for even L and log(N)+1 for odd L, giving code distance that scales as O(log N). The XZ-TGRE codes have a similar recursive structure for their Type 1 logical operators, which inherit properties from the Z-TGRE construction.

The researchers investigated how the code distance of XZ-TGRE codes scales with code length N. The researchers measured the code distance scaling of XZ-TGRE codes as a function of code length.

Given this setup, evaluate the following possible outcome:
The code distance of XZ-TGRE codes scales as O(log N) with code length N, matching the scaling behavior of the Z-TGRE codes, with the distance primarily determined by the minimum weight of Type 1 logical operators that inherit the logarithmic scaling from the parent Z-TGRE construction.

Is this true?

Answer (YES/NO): YES